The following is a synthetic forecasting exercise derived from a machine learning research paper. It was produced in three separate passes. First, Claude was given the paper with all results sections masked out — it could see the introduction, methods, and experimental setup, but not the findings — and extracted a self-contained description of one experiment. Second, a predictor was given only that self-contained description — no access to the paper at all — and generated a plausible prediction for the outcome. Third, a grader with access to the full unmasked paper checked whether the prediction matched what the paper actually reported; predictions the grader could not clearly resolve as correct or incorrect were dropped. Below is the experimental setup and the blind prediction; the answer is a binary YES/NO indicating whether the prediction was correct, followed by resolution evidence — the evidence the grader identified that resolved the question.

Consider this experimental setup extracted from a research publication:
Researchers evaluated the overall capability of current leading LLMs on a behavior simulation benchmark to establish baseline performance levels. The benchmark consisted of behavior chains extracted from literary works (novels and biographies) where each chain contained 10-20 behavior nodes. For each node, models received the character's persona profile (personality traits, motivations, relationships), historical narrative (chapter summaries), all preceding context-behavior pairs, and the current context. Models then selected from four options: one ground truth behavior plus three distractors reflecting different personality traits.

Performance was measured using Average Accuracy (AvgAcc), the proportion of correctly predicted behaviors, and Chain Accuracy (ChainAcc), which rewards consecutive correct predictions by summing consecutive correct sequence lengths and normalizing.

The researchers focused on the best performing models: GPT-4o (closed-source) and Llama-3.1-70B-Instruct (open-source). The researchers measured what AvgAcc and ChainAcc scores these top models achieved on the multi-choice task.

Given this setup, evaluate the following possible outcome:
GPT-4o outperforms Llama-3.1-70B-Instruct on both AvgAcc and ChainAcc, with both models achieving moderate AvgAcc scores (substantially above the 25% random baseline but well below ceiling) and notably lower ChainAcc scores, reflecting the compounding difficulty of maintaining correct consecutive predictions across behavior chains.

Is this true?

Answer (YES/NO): NO